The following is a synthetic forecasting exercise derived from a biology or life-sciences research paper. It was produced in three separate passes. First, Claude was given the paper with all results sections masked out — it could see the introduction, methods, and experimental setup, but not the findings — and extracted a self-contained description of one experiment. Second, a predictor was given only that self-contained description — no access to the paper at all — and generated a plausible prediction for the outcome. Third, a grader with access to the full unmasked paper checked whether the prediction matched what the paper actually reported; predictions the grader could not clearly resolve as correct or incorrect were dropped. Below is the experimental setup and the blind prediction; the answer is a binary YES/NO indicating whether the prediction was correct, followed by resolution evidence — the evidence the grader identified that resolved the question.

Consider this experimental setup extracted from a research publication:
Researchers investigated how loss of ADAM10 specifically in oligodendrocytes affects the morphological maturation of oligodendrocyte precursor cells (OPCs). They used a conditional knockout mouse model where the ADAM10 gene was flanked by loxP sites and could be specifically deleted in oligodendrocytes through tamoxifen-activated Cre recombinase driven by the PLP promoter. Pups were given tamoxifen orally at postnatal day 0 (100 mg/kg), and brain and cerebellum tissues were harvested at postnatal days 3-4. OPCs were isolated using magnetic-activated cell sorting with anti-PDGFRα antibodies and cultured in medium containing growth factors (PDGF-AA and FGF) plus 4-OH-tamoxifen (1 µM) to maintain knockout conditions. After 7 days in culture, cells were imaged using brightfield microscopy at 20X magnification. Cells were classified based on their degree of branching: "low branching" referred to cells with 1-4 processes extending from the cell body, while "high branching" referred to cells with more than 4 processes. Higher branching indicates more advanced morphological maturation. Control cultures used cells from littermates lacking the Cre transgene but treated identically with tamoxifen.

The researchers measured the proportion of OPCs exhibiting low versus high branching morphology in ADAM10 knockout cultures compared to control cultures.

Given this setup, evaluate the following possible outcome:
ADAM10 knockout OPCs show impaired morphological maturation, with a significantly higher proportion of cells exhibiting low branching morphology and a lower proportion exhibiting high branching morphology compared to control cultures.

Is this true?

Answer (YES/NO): YES